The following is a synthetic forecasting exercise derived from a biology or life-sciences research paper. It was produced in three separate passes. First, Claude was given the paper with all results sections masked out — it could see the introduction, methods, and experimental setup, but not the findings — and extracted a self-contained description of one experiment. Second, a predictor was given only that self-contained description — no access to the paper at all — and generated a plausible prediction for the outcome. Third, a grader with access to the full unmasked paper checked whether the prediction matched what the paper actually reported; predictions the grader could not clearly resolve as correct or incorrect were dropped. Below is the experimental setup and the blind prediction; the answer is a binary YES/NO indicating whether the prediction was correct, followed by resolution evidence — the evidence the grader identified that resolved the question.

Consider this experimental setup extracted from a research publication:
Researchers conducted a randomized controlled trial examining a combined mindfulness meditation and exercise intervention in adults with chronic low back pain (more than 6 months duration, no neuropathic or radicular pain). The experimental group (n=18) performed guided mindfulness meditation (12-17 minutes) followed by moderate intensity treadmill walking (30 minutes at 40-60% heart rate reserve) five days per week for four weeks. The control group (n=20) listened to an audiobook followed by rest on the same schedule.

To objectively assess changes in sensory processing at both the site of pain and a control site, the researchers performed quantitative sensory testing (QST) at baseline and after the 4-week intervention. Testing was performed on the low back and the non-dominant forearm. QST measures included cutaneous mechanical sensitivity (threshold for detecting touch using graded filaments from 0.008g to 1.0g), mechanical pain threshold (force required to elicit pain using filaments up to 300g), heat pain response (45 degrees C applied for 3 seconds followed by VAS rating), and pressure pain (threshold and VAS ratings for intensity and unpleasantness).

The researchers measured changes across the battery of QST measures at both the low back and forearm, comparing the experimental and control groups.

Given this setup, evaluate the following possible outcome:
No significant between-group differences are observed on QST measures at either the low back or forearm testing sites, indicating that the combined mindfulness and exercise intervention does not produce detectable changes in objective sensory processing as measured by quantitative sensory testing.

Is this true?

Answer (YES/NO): YES